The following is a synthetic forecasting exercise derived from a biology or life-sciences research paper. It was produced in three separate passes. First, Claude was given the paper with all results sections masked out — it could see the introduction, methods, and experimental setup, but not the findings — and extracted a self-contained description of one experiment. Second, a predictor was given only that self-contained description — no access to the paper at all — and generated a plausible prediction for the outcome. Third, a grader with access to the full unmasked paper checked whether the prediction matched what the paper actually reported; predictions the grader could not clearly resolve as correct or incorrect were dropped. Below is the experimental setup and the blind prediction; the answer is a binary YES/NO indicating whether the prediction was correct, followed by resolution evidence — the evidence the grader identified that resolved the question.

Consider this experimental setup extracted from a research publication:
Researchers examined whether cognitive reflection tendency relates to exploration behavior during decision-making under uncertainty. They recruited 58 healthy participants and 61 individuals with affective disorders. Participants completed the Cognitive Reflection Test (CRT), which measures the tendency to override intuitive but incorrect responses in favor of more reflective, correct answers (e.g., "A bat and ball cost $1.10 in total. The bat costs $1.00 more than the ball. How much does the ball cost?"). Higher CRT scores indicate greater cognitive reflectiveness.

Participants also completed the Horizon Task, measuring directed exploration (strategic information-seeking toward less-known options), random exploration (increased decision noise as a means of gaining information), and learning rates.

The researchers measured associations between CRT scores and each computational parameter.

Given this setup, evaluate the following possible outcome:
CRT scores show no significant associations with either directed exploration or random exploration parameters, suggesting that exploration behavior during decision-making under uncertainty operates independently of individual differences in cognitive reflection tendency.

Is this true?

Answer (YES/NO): NO